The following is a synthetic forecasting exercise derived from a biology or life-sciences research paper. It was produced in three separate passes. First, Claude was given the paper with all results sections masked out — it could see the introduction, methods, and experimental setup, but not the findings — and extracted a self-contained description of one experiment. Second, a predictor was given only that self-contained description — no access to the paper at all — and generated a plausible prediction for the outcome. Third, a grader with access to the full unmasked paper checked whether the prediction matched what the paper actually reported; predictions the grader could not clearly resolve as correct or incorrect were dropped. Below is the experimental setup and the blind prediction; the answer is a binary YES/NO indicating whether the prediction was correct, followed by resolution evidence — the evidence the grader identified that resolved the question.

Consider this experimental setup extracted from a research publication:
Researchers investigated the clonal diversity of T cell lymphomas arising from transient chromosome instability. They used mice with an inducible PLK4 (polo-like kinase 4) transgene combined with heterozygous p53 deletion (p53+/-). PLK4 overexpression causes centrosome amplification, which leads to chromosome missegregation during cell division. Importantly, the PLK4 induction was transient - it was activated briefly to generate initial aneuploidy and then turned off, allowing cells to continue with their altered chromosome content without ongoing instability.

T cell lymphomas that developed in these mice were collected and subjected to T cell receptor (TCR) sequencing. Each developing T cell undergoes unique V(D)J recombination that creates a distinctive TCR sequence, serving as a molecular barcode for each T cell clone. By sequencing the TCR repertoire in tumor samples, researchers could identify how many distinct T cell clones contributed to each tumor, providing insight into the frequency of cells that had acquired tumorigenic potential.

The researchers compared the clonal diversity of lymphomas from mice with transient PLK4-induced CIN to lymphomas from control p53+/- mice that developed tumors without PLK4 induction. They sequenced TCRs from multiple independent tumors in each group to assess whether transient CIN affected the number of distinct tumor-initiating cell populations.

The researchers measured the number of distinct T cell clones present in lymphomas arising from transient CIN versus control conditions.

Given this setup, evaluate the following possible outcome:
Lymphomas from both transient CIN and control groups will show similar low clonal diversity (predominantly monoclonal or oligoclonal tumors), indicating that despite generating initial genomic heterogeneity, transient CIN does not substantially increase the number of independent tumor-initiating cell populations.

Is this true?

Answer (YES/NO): NO